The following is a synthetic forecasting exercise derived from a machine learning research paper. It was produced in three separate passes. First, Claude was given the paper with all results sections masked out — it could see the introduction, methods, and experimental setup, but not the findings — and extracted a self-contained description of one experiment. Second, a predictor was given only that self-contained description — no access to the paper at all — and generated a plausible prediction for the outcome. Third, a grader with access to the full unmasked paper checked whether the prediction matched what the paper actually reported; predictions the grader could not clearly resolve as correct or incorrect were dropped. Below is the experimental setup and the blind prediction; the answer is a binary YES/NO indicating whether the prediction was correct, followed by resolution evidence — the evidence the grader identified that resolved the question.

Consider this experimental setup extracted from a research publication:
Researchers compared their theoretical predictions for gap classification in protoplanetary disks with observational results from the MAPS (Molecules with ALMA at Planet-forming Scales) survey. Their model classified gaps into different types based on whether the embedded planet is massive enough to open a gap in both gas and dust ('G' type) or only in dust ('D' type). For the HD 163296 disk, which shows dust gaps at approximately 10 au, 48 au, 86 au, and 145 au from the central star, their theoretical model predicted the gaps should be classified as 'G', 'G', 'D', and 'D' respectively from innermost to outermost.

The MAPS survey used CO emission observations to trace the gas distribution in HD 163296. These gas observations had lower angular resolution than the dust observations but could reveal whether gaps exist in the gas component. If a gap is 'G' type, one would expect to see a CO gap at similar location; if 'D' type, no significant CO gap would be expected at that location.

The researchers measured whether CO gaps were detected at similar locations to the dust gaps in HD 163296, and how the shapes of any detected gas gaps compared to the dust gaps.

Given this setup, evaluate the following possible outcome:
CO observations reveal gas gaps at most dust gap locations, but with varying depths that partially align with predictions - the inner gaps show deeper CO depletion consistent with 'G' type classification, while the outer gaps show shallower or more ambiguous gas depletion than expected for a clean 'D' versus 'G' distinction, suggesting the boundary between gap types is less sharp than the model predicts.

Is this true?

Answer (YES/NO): NO